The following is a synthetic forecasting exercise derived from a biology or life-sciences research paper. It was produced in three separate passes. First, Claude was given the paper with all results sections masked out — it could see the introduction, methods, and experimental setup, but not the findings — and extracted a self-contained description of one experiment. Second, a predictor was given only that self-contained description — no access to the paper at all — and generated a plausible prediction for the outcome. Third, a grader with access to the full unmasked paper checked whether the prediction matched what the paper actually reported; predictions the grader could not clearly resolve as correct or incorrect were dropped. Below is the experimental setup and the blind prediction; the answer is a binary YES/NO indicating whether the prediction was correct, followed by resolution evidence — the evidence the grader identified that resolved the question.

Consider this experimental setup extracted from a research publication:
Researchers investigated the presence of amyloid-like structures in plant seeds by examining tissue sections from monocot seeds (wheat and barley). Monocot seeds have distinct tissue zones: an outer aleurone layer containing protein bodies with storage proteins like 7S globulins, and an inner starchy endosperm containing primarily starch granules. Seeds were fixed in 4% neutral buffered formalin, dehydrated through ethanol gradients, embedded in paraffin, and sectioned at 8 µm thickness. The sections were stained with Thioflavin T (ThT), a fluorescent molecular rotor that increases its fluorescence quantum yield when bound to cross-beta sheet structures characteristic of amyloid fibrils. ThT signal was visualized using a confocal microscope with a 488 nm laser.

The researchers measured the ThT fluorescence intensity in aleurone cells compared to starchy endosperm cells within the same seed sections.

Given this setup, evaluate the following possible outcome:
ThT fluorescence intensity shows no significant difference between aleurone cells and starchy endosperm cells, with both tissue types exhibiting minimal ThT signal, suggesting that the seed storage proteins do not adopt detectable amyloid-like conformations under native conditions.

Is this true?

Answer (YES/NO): NO